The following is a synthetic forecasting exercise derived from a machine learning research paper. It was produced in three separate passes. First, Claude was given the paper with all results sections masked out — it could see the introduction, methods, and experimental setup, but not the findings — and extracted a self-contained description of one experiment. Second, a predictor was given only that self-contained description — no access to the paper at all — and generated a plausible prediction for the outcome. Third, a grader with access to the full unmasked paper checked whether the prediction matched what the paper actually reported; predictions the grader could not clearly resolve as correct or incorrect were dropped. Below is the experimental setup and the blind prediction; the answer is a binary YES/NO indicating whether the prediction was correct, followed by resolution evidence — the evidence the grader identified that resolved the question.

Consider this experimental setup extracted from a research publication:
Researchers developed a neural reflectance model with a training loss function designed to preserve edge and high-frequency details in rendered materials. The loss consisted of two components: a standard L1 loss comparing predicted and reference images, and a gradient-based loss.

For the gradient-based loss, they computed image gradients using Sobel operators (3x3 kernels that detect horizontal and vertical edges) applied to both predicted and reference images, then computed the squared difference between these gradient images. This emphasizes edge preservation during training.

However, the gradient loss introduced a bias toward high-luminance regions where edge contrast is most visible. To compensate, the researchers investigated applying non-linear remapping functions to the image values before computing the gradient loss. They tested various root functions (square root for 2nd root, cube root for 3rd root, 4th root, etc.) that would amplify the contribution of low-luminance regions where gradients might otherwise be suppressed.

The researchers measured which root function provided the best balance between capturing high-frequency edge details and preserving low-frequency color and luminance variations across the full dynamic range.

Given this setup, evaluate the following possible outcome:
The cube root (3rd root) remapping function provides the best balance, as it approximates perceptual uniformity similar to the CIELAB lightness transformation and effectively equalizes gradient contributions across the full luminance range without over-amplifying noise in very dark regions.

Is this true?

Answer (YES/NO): NO